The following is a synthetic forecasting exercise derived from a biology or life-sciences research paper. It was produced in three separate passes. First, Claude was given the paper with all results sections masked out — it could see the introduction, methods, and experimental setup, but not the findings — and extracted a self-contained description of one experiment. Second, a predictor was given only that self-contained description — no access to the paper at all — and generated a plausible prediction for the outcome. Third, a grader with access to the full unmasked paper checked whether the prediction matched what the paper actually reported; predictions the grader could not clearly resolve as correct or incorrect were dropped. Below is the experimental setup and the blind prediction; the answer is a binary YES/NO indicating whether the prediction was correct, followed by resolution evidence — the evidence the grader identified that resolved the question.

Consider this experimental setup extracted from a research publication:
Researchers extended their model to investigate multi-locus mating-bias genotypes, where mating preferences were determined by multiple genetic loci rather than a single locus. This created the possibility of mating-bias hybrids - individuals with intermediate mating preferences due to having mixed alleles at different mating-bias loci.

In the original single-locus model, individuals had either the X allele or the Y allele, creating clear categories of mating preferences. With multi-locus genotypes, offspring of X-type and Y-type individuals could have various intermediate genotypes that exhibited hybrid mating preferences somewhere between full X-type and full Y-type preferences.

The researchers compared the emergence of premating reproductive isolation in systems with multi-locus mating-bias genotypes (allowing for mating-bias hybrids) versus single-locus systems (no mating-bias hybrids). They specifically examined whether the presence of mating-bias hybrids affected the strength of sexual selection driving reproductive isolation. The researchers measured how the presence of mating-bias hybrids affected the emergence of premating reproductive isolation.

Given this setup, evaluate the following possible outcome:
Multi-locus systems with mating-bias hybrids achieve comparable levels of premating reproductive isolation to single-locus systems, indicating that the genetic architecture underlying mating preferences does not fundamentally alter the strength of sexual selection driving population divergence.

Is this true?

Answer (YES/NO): NO